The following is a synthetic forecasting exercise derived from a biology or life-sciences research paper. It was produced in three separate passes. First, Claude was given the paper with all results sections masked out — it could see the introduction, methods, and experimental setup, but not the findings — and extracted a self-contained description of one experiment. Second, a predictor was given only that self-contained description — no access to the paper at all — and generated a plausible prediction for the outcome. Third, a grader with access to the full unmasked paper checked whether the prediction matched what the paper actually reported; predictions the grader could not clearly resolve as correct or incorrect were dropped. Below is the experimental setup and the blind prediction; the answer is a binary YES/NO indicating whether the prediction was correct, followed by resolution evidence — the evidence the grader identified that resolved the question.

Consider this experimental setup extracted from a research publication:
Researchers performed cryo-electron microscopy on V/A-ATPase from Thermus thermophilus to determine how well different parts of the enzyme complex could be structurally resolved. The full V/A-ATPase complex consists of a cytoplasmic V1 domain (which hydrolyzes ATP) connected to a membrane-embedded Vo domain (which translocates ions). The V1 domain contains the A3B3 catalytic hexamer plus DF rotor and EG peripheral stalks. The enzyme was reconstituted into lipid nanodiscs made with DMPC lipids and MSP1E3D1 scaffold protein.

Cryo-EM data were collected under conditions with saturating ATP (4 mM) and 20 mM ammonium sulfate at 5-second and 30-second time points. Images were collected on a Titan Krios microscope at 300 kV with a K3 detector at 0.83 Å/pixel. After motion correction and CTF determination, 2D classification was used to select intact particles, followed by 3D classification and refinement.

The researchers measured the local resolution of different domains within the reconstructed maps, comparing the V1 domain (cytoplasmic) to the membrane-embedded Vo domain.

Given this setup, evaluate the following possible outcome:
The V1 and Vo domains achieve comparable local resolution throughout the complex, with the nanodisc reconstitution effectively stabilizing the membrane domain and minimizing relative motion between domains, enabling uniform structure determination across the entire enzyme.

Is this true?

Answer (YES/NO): NO